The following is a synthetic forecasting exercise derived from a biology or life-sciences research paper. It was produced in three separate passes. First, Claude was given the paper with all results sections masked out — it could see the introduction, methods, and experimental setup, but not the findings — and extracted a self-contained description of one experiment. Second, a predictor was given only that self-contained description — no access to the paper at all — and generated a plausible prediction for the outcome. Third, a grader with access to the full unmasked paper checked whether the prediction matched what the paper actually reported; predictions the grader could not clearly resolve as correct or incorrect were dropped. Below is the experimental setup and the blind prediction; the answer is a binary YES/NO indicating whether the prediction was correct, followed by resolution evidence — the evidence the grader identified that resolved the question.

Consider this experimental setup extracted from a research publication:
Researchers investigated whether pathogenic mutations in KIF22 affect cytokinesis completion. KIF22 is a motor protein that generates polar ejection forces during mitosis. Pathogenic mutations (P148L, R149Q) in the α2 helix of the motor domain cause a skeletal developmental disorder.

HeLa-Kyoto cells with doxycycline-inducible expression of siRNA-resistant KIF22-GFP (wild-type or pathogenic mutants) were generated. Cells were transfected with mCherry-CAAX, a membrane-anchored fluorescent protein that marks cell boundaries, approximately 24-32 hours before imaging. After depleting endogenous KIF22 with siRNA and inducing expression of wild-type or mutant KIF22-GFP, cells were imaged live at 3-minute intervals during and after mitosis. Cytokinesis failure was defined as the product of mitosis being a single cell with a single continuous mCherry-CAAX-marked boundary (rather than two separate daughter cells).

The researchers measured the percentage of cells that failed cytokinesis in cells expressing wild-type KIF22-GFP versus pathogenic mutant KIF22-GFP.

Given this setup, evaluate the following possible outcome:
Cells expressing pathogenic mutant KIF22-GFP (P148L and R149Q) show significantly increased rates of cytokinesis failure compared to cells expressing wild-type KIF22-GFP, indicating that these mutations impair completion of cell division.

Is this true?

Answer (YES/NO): NO